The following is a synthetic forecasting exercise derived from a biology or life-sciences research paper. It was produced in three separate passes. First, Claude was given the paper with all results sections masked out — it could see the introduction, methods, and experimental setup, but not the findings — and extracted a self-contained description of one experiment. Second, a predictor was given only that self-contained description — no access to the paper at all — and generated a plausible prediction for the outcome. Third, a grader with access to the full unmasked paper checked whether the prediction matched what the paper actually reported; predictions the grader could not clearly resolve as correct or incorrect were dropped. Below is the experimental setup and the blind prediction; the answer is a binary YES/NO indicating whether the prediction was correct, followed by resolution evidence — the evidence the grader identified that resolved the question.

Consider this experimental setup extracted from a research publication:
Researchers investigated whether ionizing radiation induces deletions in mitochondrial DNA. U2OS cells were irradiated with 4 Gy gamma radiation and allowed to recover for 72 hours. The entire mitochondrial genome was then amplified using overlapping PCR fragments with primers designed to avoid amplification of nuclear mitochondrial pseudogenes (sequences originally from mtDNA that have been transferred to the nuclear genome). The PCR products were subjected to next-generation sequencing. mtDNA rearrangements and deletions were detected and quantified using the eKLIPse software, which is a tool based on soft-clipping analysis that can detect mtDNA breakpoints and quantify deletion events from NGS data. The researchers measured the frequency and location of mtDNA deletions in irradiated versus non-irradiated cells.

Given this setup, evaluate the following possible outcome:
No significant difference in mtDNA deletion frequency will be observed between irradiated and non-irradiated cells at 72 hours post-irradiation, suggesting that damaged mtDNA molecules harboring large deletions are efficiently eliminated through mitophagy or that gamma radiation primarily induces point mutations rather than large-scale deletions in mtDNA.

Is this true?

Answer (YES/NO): YES